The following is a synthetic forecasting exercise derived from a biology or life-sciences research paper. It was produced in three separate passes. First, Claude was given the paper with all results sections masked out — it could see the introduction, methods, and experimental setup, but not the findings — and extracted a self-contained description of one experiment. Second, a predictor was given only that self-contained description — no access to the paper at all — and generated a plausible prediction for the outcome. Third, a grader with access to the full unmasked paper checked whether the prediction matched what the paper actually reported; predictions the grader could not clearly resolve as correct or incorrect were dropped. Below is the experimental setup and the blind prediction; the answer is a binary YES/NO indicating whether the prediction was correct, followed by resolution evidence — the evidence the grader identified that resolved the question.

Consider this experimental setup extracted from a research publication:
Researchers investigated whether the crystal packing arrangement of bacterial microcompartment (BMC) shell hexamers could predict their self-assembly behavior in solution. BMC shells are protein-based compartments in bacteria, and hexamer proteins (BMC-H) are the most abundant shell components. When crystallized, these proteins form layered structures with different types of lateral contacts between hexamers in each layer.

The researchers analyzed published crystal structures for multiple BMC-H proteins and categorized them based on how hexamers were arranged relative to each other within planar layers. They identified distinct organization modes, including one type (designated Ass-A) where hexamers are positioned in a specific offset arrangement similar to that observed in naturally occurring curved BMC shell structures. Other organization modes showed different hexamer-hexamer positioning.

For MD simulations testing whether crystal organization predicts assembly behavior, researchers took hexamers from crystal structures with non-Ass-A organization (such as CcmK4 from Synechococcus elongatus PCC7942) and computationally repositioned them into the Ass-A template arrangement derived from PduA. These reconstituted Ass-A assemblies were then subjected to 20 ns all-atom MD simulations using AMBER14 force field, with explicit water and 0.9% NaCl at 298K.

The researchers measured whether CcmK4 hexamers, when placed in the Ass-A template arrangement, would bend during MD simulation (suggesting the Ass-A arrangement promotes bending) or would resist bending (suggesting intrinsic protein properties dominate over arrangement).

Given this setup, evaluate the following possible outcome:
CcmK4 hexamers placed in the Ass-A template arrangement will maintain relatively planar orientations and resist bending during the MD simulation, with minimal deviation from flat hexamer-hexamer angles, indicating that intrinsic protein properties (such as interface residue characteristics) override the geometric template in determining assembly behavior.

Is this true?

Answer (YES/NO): NO